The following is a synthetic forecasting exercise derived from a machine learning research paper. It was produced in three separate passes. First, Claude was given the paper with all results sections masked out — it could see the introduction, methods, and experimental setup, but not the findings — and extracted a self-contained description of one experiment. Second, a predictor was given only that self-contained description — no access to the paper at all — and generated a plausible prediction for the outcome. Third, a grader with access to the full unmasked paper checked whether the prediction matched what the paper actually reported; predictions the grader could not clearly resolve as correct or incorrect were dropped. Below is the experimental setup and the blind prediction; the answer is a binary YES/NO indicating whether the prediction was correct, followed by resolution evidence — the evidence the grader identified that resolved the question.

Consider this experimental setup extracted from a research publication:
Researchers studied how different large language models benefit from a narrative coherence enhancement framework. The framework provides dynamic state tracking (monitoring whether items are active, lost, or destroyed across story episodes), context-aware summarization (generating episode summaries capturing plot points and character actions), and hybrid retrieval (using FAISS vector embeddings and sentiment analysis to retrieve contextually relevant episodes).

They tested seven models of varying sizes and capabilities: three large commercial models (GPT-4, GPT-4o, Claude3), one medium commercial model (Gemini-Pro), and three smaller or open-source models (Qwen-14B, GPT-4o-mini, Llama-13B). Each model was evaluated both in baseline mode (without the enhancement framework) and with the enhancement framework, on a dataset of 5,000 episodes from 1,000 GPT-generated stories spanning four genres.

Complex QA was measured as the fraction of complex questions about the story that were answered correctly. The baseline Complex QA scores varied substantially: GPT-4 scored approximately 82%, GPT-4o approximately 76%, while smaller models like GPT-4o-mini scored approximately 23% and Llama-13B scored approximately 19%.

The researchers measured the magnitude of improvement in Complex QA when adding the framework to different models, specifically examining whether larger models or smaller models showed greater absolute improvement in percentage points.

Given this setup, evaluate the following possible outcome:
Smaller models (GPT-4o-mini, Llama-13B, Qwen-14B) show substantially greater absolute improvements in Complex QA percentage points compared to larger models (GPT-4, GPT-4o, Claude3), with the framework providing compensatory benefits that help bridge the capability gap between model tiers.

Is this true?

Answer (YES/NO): YES